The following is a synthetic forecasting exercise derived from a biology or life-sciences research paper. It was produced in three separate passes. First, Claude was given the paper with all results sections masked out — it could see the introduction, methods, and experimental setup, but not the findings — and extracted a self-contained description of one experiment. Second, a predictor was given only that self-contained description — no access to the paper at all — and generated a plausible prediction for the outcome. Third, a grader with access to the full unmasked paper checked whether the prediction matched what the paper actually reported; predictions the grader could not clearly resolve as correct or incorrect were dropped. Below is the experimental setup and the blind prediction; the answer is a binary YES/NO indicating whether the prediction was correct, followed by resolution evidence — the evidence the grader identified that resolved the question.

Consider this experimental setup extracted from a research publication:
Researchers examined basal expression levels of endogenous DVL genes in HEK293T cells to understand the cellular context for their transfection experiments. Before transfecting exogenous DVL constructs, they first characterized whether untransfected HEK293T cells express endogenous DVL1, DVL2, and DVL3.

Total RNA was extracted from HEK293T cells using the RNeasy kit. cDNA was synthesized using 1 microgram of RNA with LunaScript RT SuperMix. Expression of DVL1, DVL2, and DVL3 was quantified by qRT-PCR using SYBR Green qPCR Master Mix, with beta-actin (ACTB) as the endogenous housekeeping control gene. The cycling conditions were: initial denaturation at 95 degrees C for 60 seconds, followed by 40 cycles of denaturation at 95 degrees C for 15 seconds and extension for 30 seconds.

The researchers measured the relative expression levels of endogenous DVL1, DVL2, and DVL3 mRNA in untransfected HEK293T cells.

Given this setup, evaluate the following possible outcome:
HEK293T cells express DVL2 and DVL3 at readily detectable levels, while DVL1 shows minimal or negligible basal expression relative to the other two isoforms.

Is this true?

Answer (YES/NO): NO